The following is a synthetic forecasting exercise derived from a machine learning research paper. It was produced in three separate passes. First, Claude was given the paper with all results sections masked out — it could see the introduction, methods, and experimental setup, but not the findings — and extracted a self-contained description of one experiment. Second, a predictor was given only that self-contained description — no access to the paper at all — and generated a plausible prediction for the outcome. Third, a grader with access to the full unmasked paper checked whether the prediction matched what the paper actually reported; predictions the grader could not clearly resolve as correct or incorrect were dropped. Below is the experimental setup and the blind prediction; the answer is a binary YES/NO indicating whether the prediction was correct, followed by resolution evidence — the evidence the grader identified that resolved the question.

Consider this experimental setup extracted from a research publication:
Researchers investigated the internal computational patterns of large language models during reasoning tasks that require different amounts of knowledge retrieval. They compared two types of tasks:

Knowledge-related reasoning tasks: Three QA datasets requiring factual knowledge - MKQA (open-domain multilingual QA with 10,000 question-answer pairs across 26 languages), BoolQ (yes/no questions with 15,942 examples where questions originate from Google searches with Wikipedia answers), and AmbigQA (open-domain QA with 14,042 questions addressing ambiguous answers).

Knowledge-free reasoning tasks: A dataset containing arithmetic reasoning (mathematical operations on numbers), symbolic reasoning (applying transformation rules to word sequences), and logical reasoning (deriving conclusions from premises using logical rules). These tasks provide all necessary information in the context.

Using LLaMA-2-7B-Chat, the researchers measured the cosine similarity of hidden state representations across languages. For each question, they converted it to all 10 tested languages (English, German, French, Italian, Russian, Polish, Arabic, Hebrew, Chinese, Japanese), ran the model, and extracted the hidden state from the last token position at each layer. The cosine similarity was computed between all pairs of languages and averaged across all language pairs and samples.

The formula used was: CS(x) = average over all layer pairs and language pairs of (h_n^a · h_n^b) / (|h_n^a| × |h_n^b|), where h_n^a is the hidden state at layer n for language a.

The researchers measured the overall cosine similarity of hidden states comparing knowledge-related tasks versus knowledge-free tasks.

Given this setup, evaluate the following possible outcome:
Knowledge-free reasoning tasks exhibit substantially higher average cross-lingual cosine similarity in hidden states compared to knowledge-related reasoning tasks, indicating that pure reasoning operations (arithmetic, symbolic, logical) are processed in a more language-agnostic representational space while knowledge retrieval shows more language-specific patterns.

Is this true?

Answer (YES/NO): YES